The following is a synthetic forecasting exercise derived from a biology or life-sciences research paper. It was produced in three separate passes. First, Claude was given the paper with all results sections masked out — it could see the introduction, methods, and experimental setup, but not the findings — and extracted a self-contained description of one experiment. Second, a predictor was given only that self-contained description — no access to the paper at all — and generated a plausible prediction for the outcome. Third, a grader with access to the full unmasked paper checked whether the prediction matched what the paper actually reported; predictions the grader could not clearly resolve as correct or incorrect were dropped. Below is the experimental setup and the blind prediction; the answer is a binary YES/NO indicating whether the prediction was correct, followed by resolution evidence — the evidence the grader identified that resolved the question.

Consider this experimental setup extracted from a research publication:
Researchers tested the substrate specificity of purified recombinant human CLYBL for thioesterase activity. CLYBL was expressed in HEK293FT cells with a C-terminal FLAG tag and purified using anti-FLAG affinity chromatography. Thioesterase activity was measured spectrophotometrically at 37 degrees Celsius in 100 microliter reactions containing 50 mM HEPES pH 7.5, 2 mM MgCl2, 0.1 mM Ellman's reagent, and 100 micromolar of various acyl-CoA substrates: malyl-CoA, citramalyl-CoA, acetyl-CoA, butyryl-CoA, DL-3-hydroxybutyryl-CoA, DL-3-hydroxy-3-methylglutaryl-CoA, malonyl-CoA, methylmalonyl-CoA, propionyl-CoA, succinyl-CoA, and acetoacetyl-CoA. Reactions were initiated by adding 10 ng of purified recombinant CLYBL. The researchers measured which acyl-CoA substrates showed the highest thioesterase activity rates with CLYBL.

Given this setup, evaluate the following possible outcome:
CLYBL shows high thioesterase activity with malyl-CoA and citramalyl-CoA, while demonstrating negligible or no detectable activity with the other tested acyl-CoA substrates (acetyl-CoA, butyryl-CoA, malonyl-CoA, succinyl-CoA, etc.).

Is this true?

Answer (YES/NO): NO